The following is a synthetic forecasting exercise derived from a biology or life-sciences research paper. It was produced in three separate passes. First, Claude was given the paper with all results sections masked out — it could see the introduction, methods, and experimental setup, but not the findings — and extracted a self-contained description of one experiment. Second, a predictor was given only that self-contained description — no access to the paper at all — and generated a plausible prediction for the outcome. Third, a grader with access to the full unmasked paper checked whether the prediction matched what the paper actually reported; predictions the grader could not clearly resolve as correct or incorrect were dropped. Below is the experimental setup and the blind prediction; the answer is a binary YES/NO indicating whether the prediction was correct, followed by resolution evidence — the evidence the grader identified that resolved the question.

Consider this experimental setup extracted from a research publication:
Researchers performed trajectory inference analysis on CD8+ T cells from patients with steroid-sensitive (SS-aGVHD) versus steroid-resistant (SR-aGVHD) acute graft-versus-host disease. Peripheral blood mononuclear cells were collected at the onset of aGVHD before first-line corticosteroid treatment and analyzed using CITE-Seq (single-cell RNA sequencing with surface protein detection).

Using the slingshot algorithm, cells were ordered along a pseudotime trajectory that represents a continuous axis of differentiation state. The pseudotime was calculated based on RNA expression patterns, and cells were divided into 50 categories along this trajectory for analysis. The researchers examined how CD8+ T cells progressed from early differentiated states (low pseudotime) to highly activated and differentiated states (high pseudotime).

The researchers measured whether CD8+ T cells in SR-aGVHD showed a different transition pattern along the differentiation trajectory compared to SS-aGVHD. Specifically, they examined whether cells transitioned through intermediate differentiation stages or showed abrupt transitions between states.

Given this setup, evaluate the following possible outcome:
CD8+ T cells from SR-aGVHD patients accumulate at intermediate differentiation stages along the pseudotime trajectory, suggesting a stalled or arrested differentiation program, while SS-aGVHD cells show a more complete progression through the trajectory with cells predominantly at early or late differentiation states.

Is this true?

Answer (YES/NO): NO